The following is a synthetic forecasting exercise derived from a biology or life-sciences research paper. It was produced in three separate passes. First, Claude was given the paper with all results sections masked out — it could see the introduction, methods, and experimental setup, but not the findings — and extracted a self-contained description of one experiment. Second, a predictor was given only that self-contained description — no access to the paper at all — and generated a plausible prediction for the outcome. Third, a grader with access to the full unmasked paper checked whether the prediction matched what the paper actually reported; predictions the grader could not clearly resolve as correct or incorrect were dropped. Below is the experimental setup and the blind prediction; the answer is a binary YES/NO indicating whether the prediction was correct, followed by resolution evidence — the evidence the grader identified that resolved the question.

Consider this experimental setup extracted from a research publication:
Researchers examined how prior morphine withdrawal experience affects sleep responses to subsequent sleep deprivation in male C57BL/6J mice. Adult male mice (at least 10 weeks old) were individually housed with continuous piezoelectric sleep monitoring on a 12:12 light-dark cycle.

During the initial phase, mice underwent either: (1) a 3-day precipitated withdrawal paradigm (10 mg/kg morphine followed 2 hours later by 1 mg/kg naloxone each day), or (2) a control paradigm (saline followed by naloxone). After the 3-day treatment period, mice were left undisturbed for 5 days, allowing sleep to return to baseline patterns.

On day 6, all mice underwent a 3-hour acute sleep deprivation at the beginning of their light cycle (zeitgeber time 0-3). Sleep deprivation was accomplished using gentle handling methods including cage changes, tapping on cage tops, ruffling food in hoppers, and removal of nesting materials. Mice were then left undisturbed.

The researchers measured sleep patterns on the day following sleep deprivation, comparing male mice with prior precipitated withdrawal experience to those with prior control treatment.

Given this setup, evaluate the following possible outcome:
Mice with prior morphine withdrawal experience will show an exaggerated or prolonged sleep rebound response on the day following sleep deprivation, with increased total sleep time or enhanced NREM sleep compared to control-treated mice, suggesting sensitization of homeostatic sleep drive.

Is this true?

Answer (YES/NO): NO